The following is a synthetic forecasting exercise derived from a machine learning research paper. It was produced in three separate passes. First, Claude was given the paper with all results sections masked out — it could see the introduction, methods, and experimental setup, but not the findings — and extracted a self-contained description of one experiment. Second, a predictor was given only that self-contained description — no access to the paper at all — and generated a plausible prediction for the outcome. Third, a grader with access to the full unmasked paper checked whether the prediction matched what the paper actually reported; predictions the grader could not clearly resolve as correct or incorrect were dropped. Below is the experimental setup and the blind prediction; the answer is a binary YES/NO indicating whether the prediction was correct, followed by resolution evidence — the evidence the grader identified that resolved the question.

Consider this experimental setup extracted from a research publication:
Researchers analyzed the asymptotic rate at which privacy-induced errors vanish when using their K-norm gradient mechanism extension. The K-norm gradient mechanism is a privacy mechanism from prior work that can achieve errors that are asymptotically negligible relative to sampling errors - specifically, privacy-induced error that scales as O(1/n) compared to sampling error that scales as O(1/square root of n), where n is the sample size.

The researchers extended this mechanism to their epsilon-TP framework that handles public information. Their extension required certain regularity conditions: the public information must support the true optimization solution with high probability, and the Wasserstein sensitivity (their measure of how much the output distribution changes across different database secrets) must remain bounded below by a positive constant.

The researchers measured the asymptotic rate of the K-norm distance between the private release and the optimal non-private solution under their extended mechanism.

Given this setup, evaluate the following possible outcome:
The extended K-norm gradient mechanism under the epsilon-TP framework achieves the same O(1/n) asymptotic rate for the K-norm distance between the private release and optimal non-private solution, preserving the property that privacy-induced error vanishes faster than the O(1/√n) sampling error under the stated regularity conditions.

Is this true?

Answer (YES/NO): YES